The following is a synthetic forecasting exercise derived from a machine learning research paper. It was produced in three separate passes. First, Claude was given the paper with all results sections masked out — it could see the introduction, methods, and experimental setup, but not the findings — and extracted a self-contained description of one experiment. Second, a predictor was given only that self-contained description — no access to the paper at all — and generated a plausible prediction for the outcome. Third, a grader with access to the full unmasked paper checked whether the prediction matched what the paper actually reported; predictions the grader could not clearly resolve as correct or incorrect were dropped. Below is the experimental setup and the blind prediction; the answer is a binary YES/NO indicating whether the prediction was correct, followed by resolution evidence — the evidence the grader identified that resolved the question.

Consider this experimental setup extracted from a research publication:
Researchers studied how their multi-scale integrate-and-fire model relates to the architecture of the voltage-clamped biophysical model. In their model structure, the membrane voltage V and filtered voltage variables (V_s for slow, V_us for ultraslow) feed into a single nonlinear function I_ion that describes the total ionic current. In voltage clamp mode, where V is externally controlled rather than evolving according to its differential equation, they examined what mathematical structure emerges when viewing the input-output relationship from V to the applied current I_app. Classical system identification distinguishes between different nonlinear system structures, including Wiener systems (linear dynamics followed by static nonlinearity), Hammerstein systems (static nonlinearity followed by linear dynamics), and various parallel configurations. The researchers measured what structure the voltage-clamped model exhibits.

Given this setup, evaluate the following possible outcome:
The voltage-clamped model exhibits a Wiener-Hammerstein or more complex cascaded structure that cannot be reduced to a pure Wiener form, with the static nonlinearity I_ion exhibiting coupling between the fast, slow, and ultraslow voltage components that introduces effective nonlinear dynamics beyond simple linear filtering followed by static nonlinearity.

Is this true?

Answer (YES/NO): NO